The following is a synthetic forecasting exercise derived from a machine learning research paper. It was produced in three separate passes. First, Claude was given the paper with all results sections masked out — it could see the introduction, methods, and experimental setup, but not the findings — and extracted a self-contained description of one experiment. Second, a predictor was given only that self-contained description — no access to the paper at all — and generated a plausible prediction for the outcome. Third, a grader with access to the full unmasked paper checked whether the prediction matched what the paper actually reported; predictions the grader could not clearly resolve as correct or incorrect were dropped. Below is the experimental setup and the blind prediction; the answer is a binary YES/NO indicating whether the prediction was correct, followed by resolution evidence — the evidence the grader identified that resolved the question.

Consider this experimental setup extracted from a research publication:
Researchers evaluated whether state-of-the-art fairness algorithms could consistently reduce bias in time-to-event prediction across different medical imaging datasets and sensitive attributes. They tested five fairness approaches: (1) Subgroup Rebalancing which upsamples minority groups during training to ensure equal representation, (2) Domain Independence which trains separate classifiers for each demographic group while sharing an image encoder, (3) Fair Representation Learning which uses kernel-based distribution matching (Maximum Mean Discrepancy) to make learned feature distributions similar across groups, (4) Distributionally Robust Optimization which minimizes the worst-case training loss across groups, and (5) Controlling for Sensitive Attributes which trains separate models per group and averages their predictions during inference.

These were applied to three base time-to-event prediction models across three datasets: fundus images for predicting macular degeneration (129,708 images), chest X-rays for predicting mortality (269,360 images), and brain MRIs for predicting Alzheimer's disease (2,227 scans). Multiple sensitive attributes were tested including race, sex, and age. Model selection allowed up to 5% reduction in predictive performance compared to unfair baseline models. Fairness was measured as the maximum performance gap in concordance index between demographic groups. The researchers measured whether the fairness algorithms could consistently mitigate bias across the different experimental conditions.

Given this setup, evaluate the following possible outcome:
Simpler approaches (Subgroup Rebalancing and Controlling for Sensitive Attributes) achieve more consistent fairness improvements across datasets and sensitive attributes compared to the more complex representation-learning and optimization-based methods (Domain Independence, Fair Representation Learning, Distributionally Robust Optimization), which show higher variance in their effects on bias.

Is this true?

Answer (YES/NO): NO